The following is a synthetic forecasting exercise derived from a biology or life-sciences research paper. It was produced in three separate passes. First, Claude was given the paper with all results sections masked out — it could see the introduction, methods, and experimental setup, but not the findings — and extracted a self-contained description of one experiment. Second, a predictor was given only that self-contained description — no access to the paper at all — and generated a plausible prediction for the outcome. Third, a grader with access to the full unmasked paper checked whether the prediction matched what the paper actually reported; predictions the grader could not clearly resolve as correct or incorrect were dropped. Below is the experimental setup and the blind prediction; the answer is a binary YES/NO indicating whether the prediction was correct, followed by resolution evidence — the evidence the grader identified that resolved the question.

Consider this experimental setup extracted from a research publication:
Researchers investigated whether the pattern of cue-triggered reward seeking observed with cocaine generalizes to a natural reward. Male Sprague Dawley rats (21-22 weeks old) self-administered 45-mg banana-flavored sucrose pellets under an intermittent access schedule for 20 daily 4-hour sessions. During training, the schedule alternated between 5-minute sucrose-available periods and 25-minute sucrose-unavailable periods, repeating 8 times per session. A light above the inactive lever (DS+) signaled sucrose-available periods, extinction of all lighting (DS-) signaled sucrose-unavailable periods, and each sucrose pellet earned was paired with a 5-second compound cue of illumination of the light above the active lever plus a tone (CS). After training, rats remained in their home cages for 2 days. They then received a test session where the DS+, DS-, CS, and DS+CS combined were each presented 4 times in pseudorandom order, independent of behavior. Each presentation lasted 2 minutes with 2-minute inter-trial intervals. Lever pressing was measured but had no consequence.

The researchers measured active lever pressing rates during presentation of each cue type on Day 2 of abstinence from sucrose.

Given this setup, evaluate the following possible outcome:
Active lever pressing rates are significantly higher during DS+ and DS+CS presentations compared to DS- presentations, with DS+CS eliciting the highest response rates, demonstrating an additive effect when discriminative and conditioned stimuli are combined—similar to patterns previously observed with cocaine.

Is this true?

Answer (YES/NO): NO